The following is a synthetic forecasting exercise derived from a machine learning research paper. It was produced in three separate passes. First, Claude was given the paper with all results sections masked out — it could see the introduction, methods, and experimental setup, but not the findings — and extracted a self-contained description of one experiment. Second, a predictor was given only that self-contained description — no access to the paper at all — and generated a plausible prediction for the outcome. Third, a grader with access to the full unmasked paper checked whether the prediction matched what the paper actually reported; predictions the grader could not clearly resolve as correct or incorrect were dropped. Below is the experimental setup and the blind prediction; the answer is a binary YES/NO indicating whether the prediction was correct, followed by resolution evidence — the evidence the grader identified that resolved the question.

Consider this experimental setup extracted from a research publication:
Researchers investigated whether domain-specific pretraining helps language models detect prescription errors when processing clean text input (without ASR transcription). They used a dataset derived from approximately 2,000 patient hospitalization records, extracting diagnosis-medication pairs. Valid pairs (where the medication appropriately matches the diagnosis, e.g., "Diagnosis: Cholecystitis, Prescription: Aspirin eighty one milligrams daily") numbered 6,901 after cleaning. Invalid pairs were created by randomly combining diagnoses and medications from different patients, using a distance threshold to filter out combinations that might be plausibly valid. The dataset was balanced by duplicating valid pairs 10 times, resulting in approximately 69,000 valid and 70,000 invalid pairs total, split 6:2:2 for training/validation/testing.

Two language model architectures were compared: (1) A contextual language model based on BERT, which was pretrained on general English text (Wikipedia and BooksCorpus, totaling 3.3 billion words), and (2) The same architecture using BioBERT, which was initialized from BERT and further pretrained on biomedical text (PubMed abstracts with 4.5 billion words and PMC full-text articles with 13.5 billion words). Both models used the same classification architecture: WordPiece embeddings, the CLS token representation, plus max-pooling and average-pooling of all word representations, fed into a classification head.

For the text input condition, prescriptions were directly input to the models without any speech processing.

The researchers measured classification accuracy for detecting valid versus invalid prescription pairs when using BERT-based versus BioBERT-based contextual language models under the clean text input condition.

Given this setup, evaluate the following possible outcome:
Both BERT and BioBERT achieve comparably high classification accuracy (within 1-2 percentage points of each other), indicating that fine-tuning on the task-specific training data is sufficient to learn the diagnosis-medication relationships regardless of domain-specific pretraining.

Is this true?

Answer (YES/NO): YES